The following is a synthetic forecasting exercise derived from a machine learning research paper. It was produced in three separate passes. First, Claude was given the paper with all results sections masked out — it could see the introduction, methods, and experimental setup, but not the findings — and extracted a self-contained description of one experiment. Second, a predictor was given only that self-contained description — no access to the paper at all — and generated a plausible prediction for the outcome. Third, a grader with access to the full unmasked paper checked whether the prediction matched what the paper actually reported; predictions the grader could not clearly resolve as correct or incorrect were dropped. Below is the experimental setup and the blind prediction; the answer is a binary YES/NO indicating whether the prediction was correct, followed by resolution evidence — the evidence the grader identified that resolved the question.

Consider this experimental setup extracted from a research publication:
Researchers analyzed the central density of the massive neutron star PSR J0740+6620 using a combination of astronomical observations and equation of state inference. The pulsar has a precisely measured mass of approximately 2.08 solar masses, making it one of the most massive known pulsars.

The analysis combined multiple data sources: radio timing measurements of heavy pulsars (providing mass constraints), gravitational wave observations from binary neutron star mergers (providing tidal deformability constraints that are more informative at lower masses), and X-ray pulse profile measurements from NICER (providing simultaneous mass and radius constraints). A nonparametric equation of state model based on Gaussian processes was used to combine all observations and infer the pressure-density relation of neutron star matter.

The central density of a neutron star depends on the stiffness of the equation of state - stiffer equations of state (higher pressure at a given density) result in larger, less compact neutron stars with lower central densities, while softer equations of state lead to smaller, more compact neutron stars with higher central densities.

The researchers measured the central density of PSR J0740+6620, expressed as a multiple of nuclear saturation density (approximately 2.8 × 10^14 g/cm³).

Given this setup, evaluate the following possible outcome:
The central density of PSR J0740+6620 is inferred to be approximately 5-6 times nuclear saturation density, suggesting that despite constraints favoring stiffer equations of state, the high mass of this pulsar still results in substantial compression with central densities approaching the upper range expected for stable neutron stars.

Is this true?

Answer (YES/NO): NO